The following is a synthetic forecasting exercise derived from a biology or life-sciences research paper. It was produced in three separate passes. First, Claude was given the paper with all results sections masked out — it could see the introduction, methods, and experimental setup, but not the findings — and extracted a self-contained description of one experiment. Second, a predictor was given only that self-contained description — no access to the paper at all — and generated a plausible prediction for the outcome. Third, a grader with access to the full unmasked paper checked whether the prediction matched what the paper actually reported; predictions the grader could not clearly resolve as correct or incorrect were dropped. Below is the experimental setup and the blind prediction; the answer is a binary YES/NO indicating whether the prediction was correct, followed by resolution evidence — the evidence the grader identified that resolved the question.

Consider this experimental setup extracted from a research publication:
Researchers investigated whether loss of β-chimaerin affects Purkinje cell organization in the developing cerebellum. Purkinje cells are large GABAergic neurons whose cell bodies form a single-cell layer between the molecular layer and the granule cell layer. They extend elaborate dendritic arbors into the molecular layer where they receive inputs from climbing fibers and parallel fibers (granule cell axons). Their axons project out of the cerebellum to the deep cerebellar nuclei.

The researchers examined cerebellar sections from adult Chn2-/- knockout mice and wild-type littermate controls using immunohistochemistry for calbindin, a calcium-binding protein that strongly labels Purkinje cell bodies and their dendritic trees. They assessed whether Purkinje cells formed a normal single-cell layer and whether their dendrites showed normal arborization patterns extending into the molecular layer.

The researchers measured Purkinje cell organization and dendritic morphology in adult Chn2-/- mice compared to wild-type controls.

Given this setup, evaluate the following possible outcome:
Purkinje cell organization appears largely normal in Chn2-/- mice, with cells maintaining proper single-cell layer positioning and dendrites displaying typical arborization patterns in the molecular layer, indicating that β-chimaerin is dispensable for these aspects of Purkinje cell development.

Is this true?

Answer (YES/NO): NO